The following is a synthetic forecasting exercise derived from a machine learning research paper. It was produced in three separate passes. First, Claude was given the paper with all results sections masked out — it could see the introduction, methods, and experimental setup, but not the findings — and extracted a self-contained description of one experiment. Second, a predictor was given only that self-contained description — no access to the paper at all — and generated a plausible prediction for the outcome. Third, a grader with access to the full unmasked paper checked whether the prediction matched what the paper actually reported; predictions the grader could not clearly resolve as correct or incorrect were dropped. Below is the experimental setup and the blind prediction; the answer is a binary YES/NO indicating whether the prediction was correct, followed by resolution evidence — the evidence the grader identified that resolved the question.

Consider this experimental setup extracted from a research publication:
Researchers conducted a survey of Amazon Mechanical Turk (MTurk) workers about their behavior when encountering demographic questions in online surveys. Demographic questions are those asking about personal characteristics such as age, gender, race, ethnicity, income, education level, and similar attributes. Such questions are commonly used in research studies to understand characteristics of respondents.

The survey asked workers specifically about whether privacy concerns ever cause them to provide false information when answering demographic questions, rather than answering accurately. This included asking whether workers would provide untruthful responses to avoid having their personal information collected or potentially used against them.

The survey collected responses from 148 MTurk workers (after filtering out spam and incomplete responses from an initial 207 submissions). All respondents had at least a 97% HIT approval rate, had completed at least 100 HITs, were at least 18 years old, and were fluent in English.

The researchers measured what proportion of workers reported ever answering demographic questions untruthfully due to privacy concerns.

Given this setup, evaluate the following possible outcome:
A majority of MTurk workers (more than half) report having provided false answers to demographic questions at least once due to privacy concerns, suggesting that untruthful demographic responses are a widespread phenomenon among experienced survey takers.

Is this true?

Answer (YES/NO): NO